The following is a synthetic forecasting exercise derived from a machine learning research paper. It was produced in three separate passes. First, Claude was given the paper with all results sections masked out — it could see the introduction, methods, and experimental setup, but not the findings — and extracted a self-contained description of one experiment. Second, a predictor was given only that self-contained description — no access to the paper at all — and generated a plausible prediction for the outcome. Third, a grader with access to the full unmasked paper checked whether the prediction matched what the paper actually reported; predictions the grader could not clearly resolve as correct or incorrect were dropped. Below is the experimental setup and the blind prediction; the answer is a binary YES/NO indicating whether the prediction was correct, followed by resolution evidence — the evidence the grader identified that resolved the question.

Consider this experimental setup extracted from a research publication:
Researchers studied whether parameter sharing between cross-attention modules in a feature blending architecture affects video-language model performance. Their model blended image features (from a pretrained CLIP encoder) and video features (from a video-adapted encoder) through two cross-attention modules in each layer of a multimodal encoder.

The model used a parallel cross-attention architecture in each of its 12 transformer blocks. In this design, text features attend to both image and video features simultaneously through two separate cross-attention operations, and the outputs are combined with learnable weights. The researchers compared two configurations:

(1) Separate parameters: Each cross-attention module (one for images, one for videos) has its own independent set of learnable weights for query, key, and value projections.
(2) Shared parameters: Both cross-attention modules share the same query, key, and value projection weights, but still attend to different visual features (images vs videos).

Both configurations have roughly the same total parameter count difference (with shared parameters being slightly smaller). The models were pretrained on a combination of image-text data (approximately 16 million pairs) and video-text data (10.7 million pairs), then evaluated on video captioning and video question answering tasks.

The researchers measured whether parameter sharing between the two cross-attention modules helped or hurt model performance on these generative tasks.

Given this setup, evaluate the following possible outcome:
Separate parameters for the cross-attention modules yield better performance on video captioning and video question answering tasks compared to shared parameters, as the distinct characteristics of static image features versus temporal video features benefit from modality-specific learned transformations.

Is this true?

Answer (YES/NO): NO